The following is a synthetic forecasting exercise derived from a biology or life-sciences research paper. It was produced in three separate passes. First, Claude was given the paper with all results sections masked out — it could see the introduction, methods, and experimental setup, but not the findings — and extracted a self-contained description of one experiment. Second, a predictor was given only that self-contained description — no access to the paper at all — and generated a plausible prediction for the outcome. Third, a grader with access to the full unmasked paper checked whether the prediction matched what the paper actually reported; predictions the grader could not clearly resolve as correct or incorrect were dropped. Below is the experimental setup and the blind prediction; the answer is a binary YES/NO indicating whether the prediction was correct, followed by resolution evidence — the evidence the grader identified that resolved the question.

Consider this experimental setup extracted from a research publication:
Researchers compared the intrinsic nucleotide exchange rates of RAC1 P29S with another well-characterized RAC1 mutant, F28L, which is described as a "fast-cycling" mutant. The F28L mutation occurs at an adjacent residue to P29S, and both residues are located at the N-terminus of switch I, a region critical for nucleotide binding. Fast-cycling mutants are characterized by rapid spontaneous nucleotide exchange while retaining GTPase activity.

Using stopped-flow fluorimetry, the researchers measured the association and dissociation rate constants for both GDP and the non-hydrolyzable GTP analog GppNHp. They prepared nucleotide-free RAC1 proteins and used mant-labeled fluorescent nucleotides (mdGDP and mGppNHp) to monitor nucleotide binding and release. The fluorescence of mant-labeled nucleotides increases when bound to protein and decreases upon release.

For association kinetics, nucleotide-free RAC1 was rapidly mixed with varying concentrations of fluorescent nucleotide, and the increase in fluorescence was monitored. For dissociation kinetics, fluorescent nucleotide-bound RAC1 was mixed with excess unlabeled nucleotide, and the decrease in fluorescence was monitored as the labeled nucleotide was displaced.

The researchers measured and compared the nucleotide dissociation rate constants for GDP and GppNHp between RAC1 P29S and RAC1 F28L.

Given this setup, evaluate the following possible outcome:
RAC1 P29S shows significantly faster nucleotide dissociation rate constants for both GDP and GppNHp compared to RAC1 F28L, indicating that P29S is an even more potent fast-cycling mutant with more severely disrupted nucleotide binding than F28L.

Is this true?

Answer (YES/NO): NO